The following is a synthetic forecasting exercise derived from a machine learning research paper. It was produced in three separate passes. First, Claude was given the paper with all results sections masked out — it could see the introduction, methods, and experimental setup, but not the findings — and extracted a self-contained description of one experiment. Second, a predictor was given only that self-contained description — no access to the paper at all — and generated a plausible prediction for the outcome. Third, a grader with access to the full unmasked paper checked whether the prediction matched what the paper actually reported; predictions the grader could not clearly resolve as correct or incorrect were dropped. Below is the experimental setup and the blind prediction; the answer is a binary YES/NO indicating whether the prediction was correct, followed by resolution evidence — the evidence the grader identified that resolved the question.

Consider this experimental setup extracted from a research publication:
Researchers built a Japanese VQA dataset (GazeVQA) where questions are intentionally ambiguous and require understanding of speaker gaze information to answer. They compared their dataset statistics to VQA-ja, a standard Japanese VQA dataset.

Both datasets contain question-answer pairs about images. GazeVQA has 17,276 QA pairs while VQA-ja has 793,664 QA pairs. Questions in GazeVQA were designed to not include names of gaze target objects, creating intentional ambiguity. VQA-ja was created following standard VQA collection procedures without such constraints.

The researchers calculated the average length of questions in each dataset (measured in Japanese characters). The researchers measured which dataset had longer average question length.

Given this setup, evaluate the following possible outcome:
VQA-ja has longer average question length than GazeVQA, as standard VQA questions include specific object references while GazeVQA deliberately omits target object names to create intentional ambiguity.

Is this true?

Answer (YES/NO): NO